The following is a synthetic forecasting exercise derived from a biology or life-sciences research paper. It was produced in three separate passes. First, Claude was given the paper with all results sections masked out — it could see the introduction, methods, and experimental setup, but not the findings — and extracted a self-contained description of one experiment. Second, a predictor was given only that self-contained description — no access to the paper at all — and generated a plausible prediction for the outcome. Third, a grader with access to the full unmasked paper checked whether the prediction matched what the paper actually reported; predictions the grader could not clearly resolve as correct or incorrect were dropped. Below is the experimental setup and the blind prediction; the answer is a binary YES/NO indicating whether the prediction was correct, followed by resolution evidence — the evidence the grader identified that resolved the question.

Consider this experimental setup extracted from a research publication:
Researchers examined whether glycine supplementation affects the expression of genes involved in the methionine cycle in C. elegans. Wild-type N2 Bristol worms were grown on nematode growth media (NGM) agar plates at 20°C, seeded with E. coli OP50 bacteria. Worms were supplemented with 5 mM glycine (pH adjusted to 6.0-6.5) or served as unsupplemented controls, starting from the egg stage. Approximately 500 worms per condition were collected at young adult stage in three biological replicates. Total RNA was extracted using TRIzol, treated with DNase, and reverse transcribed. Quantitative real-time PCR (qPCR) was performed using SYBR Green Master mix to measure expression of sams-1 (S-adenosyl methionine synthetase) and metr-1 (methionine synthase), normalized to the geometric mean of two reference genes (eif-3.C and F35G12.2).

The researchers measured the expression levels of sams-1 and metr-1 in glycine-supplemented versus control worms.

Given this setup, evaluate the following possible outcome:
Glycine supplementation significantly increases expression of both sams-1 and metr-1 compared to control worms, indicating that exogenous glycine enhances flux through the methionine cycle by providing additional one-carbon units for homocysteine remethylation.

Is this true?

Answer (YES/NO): NO